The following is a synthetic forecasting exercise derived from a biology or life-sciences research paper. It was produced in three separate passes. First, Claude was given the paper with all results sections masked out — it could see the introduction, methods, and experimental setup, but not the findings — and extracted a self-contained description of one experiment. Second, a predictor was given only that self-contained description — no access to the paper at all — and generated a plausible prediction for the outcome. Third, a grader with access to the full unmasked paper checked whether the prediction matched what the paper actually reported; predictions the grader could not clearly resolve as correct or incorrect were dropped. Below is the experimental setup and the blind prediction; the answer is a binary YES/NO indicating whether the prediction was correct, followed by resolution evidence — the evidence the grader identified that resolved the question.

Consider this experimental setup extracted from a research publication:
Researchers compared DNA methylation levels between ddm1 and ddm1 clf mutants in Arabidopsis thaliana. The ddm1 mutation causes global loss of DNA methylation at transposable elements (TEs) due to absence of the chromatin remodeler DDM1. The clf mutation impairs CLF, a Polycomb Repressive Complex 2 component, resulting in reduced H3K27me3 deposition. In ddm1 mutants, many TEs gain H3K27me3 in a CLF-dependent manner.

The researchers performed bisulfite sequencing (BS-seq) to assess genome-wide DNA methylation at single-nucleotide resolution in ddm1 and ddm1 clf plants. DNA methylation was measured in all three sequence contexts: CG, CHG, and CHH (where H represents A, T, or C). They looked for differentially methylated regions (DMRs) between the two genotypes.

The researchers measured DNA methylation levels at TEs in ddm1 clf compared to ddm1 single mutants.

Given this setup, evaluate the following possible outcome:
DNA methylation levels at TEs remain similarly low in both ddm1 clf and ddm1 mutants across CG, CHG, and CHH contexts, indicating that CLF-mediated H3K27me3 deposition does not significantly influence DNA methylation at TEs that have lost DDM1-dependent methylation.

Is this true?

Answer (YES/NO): NO